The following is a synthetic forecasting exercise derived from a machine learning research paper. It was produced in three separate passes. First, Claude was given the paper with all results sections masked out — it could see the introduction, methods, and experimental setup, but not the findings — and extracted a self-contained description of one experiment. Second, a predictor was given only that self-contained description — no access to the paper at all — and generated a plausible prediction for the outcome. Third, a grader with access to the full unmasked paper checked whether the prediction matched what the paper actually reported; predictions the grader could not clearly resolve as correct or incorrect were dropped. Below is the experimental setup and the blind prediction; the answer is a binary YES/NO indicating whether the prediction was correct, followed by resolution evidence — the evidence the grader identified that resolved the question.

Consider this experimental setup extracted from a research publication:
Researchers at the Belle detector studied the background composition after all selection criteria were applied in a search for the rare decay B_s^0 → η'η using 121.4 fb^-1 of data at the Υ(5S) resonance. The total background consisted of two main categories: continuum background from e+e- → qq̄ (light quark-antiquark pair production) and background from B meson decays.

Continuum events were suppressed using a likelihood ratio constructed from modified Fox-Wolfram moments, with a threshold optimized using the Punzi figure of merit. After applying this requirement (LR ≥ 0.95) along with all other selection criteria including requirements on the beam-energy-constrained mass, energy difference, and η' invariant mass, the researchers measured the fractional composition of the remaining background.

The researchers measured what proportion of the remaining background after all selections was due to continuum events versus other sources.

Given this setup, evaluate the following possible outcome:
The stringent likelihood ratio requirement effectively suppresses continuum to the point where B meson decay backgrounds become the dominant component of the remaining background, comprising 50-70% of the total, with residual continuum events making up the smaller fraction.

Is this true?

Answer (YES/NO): NO